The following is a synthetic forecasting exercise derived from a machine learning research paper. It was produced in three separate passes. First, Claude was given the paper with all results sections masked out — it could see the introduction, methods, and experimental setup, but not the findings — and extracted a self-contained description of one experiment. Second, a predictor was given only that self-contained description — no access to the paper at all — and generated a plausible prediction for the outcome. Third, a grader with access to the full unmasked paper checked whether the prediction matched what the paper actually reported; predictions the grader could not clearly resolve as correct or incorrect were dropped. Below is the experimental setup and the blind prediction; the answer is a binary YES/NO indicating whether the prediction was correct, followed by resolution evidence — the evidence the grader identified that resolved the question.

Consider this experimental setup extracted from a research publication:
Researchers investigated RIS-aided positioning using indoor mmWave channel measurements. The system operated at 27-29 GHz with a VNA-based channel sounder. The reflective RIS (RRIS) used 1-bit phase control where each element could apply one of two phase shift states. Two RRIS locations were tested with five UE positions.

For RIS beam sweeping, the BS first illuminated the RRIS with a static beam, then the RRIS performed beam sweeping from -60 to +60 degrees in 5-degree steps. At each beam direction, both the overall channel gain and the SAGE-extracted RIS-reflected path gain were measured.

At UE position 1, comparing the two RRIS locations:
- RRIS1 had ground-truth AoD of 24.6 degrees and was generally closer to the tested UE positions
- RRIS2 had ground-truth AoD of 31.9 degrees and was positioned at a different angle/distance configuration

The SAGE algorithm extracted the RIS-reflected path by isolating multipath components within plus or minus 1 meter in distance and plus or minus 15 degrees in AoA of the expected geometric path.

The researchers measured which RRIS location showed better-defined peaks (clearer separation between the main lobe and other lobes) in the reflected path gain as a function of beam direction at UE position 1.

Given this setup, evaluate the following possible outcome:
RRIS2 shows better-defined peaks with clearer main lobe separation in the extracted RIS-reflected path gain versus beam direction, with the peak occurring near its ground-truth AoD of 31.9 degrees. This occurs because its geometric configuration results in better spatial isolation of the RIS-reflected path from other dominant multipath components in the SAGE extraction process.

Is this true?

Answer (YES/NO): NO